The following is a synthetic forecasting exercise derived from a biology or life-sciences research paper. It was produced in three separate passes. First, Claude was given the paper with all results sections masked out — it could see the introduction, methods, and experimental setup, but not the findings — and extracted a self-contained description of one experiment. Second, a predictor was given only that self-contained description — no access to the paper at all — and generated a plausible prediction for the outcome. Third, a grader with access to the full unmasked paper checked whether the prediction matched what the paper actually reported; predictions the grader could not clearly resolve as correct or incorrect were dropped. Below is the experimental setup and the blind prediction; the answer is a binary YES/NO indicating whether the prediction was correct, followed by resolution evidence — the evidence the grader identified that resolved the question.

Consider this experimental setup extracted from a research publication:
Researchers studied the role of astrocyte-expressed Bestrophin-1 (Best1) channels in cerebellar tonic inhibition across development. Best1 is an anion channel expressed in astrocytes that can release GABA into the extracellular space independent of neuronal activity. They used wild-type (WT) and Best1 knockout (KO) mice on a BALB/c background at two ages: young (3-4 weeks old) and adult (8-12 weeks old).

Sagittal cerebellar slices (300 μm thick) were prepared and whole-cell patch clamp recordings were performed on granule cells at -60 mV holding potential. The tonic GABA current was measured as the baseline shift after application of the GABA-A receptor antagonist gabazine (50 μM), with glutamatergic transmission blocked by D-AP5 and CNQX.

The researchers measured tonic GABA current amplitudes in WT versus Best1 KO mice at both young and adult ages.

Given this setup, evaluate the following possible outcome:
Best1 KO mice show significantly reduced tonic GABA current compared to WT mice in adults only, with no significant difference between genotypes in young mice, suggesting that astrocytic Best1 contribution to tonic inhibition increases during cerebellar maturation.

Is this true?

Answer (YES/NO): NO